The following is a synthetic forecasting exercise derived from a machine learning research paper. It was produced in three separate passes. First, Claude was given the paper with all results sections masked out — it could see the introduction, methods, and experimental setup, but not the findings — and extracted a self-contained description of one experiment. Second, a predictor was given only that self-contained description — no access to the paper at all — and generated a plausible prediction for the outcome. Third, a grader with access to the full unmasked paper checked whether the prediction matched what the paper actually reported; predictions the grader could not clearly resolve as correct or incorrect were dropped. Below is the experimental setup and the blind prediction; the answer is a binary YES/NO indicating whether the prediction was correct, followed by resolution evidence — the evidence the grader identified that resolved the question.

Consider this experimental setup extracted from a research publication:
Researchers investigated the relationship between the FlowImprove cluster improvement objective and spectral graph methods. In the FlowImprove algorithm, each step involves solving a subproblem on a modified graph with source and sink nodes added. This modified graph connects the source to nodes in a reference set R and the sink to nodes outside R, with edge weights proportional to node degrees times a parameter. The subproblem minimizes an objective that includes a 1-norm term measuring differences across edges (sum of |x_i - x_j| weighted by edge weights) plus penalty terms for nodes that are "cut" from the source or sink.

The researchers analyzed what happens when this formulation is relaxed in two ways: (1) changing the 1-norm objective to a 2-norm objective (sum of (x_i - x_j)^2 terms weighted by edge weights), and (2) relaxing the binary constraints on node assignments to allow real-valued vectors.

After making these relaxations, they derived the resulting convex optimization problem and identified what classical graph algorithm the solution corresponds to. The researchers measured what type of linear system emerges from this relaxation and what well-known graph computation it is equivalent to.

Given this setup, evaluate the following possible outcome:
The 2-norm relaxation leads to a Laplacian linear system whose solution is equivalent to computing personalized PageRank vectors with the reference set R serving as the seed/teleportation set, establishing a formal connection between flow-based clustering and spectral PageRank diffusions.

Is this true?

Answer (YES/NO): YES